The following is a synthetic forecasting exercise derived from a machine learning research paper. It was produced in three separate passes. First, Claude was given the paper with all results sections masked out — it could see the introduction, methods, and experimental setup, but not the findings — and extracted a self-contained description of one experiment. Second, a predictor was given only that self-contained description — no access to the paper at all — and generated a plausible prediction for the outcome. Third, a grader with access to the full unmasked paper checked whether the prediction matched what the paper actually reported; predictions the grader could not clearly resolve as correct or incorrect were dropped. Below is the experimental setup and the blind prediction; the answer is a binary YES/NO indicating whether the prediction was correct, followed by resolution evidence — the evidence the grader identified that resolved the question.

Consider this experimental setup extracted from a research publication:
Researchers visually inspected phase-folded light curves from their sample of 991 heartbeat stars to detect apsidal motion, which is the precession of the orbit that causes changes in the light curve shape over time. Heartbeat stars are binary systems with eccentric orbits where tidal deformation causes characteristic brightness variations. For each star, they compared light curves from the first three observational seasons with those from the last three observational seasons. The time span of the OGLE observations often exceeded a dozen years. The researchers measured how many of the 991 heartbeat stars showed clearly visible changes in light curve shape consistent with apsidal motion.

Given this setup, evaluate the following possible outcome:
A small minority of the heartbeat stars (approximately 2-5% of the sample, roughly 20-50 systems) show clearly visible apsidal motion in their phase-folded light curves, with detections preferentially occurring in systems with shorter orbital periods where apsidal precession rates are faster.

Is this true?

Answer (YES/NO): NO